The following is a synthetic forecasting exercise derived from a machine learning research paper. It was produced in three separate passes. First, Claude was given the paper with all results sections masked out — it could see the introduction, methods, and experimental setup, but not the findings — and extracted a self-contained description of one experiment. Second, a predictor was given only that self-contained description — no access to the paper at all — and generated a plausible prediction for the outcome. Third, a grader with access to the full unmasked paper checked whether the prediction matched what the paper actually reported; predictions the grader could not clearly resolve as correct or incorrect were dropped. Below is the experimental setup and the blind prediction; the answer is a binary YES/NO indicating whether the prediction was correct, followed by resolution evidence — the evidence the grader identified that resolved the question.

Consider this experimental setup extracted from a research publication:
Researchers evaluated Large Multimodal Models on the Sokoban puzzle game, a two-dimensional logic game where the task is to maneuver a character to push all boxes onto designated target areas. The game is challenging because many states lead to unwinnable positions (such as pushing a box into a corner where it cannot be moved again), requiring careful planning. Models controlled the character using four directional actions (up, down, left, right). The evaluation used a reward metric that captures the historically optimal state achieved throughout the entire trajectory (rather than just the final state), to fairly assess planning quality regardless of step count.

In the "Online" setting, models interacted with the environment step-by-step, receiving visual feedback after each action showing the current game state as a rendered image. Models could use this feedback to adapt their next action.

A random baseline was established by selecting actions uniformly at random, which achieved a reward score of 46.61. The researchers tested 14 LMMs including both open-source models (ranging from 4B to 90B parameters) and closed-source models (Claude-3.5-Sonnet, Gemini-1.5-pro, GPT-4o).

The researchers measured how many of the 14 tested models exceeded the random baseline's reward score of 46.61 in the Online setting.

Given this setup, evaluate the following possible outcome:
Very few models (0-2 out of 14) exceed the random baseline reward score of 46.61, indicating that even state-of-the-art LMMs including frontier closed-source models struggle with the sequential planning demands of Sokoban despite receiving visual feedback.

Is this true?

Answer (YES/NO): YES